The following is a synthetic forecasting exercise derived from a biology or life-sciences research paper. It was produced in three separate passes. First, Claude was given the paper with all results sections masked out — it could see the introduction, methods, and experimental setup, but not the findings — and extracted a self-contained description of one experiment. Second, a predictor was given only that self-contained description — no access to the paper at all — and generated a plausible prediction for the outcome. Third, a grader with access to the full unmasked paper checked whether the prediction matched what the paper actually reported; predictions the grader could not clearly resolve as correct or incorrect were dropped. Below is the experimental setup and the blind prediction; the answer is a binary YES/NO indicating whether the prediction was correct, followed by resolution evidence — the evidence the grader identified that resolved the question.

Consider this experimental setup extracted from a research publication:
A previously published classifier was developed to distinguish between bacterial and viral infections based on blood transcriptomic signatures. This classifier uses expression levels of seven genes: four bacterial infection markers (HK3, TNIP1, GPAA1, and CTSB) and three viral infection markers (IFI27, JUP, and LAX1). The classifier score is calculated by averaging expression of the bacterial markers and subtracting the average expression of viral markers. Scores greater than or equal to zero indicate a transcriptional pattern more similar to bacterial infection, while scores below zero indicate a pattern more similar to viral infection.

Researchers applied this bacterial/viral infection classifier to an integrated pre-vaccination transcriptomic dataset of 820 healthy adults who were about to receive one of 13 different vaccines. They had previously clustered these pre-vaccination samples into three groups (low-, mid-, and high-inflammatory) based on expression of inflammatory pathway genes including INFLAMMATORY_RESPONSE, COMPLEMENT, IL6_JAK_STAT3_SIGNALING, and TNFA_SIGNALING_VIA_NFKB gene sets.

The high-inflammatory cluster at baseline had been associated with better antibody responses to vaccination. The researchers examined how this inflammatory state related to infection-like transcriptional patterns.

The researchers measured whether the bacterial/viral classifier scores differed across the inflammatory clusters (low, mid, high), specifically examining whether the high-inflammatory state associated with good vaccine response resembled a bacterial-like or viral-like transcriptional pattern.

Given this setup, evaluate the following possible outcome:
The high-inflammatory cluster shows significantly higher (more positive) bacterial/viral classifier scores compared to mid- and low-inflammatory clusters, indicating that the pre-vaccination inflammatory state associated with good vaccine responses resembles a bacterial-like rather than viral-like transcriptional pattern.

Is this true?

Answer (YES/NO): YES